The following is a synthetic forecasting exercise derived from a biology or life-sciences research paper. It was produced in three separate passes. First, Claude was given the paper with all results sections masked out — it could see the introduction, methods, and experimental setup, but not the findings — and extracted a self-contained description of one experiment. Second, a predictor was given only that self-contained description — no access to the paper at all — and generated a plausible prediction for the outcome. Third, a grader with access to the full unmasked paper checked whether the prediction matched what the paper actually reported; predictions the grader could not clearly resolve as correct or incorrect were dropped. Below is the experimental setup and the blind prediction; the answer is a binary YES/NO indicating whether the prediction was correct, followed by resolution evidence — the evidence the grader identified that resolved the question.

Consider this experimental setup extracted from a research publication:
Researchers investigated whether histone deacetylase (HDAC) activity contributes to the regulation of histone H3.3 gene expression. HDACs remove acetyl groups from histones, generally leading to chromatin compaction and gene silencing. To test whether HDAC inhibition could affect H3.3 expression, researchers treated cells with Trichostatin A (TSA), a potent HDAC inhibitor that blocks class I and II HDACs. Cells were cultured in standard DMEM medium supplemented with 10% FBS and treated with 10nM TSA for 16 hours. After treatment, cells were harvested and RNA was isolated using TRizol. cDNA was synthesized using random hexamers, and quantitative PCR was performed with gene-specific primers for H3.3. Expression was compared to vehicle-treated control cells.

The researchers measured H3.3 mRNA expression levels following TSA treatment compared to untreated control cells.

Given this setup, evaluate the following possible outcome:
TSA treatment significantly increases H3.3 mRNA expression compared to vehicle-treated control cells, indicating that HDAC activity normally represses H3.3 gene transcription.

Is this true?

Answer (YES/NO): YES